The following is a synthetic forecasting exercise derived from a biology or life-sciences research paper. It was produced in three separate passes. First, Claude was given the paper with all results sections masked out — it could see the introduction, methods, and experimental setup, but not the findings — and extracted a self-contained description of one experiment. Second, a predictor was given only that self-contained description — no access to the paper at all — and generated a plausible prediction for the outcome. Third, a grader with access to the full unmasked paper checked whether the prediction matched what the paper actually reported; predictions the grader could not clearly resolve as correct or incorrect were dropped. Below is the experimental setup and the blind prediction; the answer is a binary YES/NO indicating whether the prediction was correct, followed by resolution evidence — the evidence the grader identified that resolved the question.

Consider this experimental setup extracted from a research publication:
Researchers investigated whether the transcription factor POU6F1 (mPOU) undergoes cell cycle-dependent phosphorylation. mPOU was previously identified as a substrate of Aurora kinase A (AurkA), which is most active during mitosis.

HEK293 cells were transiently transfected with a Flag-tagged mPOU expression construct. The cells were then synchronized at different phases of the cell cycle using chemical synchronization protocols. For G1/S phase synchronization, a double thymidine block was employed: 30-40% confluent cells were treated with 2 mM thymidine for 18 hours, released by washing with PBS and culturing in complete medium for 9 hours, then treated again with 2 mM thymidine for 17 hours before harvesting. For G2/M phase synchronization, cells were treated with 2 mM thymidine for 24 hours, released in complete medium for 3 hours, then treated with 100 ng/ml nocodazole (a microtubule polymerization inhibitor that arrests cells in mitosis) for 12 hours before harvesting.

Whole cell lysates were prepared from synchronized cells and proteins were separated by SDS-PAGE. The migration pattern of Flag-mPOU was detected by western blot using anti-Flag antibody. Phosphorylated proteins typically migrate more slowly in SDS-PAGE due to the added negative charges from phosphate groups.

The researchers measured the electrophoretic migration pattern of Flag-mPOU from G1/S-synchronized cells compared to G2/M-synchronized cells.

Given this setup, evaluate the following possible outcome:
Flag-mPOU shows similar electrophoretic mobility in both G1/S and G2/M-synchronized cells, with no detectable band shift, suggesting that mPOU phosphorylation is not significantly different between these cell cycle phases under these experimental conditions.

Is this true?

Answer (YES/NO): NO